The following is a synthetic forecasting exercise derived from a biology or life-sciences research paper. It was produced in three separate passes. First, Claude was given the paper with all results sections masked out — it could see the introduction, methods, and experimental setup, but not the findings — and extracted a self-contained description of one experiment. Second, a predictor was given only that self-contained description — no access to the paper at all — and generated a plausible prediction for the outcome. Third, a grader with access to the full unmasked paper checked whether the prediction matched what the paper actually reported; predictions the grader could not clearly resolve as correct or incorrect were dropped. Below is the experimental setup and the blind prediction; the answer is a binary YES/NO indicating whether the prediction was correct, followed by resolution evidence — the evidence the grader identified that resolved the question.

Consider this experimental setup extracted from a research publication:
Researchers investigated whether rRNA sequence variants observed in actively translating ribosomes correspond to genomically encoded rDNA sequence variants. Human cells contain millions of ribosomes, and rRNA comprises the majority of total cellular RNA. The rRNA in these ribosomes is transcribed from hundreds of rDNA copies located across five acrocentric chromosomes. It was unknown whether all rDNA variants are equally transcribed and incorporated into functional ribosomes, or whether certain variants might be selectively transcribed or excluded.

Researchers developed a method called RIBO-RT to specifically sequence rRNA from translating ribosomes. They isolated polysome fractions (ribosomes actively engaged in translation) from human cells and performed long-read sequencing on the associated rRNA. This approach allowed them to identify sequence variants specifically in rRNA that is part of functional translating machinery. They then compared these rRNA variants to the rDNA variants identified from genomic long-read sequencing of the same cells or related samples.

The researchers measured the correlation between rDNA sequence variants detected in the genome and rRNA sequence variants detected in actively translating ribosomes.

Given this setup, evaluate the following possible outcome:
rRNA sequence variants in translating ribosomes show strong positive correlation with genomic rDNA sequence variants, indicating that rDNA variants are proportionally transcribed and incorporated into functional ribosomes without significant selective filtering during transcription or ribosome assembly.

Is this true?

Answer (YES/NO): YES